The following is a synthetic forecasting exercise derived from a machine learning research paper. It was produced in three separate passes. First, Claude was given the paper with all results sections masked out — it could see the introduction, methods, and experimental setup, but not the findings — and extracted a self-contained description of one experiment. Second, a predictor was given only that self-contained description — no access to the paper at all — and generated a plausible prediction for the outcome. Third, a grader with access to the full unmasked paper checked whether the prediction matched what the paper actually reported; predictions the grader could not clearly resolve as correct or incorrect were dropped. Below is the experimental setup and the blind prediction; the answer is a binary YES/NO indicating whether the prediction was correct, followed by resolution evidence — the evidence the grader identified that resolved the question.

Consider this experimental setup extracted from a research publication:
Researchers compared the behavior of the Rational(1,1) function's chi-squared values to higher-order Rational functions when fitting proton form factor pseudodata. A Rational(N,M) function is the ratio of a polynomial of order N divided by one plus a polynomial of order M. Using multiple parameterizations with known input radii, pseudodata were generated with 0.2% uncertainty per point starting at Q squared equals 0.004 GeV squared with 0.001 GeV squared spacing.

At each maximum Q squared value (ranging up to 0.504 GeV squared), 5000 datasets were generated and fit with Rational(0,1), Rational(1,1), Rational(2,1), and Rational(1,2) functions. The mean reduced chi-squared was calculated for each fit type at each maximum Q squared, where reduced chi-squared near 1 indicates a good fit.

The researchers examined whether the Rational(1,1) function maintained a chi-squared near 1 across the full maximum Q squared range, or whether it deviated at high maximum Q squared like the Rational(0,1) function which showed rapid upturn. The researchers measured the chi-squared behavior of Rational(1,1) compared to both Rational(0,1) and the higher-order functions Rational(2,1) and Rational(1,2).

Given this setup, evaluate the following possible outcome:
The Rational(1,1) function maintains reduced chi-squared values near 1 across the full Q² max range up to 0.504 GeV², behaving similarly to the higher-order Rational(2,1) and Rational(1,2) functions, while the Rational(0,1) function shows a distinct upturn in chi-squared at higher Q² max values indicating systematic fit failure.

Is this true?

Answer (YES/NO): NO